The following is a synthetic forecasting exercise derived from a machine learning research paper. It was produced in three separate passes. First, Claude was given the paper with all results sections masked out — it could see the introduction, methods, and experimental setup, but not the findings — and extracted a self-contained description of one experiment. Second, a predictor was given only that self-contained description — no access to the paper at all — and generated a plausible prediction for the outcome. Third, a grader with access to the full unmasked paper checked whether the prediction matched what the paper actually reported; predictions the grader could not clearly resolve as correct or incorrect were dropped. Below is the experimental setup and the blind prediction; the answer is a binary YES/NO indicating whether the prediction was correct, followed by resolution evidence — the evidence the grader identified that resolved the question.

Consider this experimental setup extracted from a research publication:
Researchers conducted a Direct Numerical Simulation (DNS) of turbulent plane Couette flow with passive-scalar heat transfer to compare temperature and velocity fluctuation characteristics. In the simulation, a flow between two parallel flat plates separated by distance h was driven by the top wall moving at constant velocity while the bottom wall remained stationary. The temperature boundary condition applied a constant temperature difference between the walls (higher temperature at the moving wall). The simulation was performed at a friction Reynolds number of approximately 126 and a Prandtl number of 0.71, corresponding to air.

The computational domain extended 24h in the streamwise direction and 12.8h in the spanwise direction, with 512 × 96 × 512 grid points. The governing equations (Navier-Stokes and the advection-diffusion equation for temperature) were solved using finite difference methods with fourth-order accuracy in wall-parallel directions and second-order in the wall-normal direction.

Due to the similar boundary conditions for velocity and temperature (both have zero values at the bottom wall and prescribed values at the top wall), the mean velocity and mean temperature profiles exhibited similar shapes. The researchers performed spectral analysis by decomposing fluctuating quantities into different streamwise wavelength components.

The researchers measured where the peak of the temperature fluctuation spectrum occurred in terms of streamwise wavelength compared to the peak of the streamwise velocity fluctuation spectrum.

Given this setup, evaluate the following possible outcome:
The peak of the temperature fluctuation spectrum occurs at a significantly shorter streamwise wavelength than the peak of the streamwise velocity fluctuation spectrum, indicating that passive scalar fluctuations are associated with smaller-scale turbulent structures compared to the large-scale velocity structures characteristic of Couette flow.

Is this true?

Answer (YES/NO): YES